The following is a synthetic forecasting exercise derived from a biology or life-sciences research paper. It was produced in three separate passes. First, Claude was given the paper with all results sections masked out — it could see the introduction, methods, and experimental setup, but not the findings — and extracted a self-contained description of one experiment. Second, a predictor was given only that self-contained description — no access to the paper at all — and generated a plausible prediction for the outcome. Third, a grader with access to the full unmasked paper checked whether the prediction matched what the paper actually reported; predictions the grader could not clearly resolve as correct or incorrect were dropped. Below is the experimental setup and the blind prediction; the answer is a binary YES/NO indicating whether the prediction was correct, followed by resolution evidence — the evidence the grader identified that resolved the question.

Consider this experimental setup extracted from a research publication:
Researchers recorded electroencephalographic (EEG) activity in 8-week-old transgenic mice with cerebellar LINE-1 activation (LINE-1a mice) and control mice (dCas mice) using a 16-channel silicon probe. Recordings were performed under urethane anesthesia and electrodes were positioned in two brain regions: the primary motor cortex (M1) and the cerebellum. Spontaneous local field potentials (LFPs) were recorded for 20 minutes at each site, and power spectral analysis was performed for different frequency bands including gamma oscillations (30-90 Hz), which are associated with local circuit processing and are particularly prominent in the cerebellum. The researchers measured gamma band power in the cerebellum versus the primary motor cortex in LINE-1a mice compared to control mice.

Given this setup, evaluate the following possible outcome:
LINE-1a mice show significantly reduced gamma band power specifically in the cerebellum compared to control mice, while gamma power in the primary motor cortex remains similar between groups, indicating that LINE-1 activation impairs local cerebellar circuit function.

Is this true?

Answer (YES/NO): YES